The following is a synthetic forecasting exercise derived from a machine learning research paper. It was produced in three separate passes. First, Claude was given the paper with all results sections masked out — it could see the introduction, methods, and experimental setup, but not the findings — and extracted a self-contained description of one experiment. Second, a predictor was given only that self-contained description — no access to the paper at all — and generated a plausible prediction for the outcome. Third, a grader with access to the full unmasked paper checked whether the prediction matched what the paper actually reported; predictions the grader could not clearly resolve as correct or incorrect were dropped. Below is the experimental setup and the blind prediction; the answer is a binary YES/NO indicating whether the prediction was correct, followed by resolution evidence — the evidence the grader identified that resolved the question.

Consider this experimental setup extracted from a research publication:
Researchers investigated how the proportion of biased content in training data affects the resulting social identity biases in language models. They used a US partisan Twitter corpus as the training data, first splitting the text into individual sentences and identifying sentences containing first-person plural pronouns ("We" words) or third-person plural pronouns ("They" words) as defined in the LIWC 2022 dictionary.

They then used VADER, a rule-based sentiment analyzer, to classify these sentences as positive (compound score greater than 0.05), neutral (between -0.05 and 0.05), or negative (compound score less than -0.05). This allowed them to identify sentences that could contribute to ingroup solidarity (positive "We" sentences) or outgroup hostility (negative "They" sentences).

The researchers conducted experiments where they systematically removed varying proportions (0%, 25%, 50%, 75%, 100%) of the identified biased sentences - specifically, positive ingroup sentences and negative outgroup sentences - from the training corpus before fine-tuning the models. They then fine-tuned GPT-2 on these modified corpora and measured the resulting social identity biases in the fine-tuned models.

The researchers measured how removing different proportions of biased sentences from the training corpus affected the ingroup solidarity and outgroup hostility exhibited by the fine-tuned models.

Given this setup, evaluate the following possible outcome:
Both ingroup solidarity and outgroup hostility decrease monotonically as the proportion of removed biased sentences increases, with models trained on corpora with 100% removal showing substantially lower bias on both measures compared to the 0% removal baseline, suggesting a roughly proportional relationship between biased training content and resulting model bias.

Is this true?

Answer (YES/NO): NO